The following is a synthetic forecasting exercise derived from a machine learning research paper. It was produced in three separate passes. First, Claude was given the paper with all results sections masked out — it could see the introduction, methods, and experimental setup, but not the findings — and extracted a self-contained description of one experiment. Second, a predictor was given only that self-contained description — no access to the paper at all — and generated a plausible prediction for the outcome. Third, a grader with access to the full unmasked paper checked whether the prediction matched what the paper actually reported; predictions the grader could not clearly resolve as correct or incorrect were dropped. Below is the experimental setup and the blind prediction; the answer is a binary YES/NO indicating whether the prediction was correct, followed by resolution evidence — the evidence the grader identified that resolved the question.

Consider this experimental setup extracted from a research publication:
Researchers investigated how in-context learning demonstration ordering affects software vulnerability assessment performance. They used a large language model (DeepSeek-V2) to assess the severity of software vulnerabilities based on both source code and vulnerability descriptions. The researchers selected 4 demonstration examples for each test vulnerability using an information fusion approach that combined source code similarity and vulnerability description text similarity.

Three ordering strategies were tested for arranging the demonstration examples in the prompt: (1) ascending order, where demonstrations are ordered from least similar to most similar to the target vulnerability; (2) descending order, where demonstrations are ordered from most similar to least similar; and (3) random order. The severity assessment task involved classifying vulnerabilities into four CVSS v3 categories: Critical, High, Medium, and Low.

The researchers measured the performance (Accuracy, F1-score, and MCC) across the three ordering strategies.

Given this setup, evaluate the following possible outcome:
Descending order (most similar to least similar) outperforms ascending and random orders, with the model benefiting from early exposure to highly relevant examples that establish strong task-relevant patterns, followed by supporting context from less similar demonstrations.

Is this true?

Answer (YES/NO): NO